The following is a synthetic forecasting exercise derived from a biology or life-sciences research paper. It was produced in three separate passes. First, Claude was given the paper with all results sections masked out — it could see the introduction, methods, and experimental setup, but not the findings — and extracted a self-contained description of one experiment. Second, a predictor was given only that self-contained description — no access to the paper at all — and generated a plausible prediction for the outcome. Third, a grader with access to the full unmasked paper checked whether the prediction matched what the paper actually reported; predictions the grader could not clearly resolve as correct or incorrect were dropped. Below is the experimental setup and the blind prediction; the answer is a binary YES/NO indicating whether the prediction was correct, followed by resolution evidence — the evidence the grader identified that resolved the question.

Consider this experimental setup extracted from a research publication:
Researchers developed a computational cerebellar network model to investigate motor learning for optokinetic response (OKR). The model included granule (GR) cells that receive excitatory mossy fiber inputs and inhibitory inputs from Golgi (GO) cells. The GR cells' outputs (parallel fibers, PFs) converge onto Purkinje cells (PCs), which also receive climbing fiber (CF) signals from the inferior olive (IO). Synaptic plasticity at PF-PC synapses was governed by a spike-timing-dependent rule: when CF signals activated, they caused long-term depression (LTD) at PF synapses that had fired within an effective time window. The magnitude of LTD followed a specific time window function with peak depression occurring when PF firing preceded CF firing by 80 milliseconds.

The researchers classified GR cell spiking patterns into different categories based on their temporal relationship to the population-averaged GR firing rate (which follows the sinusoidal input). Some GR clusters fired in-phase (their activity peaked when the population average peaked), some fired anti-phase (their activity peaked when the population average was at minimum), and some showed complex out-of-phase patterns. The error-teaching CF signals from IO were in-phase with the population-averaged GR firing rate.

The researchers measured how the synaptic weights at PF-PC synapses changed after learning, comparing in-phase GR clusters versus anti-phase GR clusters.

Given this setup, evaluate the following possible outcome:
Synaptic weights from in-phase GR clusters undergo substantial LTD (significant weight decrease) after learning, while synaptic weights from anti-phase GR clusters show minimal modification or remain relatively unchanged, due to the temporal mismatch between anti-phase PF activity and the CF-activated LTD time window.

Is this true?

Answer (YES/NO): NO